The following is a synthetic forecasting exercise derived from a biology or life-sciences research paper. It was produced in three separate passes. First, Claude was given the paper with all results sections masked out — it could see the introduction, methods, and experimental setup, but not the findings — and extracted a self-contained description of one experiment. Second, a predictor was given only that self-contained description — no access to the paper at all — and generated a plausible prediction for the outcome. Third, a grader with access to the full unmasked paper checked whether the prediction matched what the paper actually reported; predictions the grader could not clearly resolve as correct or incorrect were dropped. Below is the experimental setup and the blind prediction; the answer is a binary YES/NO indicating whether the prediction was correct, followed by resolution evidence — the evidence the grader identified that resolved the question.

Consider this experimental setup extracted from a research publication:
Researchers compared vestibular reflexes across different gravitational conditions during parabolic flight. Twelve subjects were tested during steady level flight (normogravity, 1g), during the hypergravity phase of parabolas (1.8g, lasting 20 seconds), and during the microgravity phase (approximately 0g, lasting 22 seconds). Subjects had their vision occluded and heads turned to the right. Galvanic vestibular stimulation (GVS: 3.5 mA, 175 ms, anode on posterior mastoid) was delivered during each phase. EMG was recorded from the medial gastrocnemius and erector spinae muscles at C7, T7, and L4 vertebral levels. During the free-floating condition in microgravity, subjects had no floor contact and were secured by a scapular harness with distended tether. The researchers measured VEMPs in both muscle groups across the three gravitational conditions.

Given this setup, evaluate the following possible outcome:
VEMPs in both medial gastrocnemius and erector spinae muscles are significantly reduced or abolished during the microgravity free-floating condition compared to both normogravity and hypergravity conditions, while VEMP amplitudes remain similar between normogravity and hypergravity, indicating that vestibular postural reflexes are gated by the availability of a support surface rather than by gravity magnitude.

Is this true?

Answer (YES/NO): NO